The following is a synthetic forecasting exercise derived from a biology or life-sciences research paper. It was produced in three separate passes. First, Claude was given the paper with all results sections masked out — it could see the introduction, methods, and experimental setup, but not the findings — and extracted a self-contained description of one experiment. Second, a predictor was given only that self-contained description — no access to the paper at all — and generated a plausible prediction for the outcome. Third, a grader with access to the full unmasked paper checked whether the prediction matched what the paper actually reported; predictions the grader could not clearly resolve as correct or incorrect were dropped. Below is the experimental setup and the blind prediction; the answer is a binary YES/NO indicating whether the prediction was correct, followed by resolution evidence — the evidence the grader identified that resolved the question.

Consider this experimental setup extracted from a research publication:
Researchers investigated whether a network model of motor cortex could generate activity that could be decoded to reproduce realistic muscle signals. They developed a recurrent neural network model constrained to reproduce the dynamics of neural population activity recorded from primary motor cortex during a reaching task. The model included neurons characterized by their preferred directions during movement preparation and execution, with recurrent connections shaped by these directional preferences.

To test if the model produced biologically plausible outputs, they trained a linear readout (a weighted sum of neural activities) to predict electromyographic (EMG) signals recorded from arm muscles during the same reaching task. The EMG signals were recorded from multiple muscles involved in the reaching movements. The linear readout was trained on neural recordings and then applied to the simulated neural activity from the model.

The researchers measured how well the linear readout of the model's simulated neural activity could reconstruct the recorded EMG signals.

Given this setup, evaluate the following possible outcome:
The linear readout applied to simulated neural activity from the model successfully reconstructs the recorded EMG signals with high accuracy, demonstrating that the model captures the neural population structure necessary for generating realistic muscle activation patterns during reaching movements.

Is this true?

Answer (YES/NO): YES